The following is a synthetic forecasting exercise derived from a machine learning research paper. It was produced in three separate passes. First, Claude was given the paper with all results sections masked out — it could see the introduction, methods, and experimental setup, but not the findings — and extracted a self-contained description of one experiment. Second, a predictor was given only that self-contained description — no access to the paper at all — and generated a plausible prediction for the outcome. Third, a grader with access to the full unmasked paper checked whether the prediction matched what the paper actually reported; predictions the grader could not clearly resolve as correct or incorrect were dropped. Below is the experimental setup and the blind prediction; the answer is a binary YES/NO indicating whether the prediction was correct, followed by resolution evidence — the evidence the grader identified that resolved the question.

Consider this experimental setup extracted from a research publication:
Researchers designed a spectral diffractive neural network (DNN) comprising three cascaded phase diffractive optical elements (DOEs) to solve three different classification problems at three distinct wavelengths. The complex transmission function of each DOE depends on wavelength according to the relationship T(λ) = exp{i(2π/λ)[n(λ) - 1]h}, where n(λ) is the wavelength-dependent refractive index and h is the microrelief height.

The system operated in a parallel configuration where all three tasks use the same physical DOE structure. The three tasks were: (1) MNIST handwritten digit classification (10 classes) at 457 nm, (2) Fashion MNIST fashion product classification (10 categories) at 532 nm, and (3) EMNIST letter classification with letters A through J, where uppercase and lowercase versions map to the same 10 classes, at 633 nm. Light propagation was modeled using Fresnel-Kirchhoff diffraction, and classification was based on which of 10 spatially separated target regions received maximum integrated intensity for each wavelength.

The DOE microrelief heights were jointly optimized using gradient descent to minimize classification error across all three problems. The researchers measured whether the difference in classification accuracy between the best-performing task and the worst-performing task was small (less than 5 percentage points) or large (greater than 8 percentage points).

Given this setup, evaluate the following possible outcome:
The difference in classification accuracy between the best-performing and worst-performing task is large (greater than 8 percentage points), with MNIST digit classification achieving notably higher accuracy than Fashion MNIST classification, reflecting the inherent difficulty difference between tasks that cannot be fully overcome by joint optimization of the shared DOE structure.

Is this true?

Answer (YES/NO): YES